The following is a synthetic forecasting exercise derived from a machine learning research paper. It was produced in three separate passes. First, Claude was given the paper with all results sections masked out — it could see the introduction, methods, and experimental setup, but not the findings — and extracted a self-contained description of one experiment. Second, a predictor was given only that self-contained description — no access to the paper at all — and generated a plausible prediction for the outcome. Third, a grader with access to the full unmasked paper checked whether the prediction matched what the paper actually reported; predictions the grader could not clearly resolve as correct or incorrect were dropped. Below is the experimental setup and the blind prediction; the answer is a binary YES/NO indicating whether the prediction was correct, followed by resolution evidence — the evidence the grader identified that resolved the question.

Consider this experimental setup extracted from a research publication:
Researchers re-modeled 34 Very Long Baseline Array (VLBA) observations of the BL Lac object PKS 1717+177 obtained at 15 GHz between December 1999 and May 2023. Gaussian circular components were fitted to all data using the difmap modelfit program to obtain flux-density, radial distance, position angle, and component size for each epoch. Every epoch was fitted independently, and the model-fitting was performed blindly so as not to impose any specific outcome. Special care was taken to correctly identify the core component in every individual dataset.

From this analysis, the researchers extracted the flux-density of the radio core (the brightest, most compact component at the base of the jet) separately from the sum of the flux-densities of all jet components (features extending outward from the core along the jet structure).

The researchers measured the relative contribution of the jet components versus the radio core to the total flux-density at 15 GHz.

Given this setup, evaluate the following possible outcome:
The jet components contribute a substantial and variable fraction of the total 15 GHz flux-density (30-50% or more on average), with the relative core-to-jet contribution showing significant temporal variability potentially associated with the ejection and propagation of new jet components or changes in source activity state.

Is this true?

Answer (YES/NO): YES